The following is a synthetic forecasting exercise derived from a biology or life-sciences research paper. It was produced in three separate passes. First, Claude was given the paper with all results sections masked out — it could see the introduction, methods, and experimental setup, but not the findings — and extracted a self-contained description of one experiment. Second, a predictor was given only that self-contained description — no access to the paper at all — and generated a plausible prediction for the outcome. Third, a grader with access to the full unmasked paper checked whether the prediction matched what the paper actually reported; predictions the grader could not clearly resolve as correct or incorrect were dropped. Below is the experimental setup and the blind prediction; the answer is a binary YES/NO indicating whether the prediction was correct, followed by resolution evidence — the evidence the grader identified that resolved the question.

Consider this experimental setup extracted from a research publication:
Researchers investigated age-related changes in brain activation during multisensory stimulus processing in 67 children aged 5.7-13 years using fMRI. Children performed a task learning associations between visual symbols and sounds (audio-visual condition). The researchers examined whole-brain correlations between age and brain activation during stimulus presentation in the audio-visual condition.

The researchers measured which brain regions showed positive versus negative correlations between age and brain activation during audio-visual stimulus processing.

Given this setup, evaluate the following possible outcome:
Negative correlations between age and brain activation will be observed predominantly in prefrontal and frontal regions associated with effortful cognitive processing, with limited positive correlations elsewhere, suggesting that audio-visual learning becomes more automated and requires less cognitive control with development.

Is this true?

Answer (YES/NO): NO